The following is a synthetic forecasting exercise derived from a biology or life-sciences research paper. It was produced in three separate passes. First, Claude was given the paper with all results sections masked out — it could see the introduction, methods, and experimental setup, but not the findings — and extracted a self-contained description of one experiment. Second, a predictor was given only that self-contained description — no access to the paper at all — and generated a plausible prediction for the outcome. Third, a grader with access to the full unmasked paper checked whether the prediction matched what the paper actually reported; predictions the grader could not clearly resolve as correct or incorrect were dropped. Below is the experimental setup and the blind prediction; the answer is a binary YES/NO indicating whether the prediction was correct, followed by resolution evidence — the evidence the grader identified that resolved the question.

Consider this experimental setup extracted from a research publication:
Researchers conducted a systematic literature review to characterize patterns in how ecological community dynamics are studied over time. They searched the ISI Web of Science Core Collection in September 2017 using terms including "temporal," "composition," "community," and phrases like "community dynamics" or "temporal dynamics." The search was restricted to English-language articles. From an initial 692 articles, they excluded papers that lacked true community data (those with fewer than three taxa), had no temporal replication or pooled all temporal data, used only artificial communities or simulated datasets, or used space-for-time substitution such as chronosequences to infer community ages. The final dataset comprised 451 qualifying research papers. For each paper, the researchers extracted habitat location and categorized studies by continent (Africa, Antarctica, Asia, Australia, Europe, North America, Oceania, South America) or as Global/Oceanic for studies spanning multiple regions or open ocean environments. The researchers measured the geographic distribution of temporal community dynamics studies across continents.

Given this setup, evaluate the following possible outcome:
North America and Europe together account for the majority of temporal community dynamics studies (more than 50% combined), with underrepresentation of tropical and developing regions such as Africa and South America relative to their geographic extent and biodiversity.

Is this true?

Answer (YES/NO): YES